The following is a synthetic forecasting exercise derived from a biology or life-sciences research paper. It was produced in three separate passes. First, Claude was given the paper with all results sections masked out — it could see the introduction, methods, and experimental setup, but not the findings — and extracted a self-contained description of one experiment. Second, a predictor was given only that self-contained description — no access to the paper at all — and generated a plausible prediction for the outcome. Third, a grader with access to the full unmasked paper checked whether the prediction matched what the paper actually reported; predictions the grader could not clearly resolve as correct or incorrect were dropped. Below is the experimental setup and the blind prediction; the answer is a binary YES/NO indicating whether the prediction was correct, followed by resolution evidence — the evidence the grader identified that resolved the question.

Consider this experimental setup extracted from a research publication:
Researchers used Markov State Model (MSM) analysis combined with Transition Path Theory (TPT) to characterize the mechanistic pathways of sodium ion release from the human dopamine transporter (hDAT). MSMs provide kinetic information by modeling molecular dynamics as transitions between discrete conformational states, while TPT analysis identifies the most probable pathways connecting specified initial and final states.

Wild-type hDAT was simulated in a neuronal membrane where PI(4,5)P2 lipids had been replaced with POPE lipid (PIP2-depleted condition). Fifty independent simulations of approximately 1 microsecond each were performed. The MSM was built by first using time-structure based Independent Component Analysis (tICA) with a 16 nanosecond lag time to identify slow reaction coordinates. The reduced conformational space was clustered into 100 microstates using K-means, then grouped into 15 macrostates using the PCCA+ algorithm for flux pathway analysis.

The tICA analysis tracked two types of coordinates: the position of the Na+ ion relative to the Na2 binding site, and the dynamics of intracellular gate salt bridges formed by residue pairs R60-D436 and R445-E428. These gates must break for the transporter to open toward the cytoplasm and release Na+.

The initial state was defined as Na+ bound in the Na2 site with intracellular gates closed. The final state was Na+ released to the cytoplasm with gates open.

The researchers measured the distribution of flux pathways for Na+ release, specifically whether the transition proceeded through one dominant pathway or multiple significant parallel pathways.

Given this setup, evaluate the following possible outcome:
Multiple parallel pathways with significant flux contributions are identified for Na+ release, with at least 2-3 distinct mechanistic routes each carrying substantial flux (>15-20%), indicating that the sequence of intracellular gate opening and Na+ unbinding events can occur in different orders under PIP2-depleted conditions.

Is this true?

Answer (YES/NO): YES